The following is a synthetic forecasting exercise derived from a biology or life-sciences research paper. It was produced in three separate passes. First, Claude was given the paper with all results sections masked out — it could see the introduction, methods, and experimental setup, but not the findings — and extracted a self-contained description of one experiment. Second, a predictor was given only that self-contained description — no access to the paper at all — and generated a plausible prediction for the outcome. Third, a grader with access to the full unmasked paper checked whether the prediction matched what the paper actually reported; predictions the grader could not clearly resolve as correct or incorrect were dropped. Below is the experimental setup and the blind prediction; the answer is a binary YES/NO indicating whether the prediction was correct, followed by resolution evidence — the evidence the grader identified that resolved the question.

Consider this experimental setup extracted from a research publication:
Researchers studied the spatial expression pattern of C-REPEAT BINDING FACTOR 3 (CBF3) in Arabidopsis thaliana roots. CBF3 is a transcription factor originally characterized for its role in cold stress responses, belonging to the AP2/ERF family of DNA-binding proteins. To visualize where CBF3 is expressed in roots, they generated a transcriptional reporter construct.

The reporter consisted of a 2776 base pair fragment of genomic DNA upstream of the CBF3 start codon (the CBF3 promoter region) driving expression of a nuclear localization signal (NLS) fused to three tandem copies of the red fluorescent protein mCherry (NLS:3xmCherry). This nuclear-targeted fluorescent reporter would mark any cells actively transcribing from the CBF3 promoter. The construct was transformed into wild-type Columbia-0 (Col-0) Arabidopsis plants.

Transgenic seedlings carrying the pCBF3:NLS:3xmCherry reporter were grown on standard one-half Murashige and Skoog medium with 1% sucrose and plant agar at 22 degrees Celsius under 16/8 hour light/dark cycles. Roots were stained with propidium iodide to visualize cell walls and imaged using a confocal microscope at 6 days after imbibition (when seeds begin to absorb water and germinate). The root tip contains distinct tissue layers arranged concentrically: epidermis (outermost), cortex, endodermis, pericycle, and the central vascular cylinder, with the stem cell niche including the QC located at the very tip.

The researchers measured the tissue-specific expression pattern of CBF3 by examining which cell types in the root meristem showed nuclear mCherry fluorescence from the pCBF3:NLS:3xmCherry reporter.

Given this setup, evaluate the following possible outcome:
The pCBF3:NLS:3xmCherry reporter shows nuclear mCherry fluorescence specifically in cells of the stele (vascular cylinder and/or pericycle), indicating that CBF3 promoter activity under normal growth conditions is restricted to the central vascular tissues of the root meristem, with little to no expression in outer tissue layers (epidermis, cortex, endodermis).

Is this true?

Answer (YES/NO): NO